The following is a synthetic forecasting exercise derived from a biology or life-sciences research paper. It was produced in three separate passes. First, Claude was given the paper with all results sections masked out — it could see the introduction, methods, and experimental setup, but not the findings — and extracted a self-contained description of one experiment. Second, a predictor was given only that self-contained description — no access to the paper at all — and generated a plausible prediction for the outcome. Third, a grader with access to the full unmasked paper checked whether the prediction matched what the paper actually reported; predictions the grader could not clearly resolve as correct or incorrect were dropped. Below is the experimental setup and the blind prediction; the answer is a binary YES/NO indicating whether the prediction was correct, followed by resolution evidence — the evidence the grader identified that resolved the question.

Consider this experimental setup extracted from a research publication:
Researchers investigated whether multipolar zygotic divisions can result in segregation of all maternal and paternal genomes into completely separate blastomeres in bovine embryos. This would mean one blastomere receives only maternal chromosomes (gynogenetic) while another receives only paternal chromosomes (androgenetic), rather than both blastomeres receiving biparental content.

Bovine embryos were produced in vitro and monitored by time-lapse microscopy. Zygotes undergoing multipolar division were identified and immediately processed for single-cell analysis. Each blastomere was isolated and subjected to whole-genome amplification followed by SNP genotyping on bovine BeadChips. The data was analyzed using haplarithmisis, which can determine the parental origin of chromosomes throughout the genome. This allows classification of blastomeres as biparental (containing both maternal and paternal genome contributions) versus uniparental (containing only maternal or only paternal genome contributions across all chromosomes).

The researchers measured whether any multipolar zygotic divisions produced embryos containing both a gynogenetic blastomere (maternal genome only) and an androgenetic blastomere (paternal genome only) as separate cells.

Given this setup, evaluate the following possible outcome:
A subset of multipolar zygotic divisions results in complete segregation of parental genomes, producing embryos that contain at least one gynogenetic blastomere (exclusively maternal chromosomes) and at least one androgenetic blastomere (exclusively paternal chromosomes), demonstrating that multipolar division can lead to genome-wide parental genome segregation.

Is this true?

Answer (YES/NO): YES